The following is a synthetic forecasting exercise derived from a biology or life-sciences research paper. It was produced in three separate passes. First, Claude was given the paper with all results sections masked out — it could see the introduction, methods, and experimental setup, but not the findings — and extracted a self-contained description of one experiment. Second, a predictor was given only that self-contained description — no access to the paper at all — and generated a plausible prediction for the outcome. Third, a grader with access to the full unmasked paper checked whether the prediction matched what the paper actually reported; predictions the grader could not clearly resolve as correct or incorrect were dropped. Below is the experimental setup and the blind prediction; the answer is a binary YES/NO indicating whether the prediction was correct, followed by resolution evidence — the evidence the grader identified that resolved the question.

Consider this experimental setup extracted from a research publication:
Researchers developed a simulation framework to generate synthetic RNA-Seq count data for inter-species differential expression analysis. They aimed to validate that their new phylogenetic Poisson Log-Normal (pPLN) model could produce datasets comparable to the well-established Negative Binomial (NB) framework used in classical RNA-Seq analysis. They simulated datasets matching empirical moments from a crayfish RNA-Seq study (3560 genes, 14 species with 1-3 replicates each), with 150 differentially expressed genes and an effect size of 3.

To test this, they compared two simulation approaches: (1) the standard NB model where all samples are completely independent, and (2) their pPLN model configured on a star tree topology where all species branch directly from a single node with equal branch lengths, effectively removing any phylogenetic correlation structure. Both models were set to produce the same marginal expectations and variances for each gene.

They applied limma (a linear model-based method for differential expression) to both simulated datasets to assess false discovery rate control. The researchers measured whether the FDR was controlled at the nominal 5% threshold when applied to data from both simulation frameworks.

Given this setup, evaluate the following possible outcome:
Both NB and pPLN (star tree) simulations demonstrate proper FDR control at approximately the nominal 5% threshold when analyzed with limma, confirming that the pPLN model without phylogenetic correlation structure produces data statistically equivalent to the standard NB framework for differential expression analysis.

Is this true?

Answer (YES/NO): YES